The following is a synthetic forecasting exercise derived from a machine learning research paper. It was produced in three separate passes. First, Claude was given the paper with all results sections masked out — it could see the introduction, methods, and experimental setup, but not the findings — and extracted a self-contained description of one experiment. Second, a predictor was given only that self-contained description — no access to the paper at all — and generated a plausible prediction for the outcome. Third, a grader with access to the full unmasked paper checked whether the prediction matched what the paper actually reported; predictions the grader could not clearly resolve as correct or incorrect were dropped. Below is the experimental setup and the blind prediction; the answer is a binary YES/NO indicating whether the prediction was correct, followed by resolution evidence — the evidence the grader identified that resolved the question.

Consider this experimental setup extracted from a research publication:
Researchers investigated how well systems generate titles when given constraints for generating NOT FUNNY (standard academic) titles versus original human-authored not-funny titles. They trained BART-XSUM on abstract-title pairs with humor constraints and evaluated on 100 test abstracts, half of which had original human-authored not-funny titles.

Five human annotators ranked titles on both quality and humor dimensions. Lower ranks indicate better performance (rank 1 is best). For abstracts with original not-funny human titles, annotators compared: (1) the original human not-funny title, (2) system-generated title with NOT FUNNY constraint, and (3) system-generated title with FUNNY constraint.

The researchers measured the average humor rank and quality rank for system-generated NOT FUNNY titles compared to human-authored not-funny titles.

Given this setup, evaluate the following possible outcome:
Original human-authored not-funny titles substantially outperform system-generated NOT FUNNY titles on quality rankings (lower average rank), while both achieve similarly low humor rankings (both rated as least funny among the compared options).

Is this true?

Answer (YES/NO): NO